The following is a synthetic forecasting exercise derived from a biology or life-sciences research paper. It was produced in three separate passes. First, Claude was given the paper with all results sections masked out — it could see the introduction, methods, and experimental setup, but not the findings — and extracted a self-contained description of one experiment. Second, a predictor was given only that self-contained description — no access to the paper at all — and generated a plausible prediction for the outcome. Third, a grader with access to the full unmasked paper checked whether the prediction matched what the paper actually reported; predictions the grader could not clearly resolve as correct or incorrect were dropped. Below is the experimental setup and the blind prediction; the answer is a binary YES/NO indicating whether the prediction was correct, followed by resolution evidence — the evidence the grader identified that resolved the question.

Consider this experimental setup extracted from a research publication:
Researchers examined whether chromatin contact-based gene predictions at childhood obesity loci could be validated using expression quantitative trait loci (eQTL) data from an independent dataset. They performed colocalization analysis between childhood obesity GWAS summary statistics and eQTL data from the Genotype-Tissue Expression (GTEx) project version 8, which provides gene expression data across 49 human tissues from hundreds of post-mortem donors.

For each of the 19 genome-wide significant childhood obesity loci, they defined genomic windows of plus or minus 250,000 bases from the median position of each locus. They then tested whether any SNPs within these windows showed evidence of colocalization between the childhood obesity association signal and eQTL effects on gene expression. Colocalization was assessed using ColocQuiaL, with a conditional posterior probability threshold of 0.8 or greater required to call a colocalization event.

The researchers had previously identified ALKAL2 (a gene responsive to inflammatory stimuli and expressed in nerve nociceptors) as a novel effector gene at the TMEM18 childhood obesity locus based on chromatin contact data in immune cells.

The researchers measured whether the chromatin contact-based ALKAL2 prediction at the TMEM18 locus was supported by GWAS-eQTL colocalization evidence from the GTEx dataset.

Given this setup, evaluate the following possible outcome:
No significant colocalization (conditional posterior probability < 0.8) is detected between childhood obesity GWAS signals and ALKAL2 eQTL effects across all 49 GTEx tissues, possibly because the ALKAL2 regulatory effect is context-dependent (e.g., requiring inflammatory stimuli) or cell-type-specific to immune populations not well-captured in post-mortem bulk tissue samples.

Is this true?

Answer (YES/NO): YES